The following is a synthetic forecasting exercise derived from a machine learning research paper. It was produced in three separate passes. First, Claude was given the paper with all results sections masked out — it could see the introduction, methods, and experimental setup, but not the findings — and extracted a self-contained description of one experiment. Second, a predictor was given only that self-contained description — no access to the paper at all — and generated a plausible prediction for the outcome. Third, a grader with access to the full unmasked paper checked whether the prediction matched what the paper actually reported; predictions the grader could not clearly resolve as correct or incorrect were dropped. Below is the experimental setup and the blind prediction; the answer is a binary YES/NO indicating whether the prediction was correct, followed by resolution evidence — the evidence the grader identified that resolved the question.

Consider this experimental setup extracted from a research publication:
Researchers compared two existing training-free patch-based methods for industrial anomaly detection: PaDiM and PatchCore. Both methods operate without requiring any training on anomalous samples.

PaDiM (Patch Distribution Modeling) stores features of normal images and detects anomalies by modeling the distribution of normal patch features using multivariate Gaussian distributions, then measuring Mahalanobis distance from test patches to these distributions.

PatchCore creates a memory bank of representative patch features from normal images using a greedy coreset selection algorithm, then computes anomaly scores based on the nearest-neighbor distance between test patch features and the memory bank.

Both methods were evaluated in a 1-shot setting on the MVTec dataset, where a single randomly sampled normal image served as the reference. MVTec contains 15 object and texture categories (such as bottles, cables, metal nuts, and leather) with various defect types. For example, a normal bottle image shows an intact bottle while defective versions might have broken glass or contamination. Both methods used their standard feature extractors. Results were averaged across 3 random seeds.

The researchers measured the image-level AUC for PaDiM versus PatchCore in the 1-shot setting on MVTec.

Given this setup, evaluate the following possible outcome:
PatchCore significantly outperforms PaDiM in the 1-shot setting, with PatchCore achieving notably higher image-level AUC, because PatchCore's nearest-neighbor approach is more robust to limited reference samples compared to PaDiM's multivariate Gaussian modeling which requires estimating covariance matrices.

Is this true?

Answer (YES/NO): YES